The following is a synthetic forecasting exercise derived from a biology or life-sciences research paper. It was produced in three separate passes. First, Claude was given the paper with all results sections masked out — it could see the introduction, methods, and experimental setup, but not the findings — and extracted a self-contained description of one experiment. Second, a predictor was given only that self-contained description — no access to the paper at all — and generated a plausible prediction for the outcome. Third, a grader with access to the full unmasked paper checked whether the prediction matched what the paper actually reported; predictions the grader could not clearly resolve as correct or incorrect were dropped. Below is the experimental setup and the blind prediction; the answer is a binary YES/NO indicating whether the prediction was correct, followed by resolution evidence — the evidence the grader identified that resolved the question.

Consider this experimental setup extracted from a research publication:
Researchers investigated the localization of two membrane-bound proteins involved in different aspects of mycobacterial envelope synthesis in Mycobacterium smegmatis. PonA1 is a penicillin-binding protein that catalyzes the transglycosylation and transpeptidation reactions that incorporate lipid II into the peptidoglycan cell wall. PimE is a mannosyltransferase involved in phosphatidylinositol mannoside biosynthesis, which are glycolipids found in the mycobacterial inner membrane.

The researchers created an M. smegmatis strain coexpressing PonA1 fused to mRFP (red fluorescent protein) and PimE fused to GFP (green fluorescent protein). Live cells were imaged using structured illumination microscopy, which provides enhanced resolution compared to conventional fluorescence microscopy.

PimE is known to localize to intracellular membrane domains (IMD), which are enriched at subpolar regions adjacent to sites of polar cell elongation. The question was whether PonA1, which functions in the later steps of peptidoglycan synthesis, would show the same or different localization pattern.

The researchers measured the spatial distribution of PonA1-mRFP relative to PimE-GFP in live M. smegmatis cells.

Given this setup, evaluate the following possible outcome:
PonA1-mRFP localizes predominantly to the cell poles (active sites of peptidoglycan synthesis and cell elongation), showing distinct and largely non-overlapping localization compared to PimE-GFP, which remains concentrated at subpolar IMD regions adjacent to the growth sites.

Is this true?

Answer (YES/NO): NO